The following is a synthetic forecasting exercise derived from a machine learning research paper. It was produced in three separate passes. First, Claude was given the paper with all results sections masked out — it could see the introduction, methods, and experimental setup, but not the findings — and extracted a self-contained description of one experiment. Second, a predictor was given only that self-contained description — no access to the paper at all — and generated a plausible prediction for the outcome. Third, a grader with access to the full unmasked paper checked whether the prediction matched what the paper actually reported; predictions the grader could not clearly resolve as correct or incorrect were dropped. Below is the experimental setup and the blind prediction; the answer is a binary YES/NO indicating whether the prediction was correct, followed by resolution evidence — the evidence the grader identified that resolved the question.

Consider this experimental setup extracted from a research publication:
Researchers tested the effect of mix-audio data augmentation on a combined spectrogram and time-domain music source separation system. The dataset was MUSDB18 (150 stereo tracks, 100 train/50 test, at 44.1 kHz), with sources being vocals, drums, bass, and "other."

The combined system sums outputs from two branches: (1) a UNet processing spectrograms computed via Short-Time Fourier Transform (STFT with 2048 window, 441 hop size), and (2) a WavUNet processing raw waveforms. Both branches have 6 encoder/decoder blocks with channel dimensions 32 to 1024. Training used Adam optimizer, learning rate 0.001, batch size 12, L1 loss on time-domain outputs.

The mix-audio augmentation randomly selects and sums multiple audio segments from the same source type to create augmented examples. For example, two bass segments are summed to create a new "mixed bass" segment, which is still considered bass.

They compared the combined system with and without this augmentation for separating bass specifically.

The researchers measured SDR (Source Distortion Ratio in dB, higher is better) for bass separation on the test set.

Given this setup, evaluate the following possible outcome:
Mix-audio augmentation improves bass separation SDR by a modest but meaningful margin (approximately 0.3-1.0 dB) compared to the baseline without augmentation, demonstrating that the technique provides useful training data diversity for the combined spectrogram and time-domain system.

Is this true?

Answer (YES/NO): NO